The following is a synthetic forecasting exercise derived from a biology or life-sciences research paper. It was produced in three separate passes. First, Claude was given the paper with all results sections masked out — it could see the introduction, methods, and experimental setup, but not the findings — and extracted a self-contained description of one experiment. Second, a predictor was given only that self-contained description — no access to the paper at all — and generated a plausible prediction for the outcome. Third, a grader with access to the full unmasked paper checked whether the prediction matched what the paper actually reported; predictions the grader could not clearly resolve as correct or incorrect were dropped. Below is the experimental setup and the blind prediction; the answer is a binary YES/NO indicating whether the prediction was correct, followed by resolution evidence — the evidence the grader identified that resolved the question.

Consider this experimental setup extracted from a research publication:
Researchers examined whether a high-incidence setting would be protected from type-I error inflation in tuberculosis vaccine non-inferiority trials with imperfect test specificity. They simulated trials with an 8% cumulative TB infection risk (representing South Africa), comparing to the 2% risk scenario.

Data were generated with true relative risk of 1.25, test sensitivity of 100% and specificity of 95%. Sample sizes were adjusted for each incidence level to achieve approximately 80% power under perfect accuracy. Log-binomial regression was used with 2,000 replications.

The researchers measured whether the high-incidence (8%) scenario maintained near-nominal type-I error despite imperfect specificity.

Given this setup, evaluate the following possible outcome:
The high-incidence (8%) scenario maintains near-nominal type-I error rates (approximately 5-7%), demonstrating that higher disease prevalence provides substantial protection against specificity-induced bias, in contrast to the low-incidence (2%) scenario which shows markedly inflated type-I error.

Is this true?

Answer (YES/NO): NO